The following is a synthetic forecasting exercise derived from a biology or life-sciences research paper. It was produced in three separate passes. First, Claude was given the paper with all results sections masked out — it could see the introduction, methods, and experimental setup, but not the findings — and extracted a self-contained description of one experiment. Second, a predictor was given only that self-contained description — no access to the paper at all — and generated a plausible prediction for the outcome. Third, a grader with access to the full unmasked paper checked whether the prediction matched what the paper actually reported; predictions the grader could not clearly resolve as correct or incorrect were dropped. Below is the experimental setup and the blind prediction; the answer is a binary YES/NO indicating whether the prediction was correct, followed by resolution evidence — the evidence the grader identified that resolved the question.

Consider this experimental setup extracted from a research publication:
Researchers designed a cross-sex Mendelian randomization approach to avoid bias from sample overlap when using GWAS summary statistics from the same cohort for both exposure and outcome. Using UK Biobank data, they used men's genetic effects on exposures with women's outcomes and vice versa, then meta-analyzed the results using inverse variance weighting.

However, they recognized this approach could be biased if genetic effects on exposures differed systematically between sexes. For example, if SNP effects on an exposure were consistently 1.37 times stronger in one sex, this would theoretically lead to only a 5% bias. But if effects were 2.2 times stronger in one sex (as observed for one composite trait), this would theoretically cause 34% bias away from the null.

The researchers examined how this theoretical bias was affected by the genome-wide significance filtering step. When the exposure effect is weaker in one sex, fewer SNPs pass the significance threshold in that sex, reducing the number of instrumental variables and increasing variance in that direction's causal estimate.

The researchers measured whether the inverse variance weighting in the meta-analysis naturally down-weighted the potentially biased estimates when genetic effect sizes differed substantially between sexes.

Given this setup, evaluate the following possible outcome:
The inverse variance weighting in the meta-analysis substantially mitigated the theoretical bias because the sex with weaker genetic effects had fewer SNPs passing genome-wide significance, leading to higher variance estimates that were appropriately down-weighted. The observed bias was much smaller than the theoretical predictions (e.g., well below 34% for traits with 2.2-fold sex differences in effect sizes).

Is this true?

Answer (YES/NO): NO